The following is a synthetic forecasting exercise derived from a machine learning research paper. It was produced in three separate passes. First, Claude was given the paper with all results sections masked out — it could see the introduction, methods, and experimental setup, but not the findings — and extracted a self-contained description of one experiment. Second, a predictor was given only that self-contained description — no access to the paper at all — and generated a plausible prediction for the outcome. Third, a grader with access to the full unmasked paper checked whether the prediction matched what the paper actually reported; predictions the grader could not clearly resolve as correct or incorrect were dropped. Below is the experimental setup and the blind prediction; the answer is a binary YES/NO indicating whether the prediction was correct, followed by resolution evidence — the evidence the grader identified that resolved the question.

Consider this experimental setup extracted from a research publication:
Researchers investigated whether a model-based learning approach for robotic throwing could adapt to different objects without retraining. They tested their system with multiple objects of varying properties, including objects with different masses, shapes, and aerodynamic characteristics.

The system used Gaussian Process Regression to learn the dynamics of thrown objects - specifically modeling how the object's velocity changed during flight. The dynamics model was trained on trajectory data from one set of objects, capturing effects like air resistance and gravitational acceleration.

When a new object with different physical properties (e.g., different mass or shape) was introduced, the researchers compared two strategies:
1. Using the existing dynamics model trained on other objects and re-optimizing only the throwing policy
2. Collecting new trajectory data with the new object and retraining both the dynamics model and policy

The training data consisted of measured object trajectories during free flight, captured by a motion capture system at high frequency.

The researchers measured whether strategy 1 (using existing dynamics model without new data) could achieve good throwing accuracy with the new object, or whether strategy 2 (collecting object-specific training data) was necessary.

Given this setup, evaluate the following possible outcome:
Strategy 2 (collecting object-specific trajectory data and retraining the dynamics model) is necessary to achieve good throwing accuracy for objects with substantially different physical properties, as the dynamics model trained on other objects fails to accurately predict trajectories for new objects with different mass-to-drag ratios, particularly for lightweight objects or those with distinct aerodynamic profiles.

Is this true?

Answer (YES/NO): NO